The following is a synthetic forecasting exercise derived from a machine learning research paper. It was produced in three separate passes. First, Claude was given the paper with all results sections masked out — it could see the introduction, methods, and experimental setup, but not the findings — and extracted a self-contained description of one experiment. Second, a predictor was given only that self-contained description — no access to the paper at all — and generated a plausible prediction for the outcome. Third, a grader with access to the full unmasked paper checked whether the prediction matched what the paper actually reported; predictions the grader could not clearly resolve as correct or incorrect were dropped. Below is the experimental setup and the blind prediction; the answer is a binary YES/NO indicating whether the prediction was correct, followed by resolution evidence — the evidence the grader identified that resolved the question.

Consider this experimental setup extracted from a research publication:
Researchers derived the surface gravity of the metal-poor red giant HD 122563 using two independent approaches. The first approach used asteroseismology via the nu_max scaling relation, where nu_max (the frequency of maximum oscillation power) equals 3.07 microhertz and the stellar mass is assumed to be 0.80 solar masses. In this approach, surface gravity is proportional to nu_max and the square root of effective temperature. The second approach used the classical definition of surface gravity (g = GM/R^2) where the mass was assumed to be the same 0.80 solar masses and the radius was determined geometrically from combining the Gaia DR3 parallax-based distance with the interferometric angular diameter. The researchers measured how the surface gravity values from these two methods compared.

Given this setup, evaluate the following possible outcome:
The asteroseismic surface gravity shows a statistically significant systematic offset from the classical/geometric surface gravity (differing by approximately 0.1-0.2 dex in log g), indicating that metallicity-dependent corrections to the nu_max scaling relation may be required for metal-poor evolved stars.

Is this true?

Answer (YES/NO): NO